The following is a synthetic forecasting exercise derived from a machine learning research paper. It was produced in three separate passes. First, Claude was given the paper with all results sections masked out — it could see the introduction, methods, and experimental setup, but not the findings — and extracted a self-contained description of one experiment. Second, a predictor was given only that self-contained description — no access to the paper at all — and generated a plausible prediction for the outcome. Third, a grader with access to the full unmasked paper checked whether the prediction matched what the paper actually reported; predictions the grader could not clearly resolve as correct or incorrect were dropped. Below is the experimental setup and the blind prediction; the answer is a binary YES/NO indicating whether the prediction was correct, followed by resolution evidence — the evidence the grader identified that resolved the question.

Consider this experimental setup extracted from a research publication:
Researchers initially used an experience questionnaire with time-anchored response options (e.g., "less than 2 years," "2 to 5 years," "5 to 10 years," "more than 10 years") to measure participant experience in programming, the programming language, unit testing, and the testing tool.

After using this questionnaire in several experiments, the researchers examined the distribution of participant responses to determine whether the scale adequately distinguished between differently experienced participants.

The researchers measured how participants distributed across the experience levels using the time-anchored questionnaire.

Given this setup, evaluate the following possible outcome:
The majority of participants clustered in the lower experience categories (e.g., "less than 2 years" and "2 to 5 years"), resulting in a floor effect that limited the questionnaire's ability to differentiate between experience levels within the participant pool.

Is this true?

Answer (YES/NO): YES